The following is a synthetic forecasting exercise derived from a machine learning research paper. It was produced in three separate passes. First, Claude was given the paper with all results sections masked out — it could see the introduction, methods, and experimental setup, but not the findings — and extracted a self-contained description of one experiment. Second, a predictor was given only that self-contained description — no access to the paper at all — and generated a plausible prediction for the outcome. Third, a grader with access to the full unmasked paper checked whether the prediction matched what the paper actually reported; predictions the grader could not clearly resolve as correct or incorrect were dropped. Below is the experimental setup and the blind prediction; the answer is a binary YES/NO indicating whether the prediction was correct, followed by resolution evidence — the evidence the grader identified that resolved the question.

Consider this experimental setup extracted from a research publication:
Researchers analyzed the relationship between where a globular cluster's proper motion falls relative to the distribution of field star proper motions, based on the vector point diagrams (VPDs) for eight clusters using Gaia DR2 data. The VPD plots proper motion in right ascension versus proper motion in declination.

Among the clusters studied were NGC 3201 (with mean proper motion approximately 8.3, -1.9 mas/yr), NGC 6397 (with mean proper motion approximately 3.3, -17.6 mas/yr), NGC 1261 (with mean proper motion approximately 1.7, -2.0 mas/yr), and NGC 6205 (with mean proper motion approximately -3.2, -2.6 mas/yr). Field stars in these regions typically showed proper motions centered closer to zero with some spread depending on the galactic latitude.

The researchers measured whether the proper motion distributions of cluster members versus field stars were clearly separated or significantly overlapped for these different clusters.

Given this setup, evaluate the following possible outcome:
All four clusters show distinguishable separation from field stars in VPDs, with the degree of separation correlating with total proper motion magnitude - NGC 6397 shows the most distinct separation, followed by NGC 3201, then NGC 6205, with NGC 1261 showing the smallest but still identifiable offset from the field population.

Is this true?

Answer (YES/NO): NO